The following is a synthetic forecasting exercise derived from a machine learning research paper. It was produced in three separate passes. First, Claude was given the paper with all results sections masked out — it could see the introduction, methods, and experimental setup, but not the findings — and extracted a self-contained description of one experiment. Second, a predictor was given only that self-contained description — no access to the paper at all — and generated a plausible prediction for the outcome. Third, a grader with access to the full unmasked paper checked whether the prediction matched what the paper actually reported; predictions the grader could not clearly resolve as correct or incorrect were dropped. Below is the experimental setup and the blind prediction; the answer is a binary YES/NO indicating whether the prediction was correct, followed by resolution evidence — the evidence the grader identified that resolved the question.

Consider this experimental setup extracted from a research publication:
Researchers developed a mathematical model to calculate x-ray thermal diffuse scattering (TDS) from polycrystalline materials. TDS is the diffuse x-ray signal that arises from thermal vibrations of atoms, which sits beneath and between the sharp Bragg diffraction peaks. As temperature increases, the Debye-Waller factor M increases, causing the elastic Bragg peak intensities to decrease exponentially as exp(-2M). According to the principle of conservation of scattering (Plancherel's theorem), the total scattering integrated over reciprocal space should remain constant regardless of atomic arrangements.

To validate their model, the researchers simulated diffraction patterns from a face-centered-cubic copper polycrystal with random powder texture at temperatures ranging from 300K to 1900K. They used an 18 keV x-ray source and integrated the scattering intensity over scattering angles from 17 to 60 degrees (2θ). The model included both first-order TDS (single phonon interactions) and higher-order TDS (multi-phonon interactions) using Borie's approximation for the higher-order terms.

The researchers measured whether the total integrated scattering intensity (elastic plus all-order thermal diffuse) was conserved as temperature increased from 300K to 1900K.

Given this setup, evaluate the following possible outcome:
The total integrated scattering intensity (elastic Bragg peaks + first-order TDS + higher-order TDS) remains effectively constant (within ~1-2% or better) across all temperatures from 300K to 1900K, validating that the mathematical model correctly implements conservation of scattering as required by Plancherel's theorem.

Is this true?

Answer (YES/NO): YES